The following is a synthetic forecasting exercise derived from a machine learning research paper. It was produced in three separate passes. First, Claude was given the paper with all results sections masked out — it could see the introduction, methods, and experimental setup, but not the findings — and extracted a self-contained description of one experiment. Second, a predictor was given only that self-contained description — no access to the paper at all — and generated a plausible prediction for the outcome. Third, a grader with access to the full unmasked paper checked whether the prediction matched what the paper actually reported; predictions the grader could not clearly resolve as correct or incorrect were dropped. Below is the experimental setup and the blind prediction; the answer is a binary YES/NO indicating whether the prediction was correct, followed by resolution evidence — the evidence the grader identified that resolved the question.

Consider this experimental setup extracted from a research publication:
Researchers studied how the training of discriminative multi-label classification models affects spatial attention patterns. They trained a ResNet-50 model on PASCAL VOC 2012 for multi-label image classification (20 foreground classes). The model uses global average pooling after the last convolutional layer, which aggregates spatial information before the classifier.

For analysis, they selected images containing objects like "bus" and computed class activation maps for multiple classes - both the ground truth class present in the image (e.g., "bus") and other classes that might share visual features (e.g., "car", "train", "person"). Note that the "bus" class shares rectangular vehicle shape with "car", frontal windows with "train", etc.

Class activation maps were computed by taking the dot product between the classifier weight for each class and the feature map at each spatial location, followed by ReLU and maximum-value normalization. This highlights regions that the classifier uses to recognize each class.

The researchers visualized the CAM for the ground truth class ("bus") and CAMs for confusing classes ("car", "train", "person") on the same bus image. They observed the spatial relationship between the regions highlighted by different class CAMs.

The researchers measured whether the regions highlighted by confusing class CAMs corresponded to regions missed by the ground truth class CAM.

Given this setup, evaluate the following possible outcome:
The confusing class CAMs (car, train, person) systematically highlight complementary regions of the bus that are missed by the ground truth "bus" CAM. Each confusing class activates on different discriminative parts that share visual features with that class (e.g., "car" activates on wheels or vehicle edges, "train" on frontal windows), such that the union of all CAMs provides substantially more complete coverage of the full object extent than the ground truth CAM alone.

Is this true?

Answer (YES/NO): YES